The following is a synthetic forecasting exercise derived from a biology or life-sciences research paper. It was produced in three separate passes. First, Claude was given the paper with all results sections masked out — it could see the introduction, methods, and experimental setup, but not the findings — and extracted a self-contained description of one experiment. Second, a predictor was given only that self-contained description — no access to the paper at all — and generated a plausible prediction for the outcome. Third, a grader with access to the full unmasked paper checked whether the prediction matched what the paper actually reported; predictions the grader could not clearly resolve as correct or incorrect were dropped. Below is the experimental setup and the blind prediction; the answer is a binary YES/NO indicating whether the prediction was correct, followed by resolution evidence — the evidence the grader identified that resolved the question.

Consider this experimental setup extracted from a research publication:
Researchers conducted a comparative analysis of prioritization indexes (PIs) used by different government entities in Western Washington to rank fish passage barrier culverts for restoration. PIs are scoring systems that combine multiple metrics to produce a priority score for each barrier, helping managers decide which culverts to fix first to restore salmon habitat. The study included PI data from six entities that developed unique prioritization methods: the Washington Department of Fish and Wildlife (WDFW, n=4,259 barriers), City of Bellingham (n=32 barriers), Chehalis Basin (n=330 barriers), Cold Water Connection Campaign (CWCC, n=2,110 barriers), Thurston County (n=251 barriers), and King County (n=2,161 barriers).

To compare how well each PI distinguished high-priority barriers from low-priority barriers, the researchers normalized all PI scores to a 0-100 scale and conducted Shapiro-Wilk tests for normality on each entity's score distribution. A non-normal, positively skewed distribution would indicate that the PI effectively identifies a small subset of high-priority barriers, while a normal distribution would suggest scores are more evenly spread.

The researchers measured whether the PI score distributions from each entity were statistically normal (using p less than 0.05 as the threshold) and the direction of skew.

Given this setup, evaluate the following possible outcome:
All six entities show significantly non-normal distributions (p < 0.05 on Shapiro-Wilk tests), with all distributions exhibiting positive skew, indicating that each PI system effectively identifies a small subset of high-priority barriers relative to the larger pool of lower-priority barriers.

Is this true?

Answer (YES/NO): NO